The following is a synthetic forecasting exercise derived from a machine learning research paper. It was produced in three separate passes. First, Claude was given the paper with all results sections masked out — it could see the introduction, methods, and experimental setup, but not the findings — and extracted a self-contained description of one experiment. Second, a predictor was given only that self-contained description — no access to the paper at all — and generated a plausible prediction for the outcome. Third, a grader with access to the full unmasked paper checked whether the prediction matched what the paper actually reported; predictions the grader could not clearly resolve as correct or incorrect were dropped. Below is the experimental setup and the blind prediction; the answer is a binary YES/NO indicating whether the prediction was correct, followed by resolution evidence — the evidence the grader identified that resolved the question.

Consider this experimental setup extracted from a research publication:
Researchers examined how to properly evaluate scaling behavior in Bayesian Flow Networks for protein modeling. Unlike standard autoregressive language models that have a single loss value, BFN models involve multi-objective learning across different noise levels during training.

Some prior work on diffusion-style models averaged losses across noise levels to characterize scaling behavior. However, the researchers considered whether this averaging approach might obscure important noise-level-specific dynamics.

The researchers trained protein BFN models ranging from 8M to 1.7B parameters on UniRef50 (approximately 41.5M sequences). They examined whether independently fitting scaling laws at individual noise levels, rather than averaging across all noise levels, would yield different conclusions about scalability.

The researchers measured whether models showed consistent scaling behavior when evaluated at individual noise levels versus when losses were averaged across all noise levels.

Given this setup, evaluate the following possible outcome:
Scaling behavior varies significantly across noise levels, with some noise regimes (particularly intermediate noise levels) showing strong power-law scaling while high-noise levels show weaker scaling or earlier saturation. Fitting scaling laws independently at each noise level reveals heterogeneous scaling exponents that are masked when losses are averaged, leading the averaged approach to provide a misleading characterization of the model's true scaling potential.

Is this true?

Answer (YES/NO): YES